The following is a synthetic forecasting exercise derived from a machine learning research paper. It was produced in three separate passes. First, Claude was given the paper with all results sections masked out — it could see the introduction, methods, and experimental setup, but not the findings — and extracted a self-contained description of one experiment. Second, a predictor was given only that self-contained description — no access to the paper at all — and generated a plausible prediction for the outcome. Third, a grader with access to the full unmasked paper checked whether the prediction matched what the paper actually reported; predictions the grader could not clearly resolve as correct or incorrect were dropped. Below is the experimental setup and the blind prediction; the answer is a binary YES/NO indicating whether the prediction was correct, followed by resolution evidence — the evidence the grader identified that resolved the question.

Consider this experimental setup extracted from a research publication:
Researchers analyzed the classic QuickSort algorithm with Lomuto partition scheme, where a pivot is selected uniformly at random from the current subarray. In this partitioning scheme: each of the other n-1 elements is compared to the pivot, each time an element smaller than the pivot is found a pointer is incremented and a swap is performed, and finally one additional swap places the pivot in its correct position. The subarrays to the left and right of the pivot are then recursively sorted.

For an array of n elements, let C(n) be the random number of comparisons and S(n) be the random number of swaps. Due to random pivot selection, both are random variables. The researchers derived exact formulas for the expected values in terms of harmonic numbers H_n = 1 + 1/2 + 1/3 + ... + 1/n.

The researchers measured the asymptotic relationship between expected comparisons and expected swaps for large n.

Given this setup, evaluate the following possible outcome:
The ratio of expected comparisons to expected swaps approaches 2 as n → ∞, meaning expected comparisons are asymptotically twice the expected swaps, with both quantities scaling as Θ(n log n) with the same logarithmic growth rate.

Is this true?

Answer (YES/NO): YES